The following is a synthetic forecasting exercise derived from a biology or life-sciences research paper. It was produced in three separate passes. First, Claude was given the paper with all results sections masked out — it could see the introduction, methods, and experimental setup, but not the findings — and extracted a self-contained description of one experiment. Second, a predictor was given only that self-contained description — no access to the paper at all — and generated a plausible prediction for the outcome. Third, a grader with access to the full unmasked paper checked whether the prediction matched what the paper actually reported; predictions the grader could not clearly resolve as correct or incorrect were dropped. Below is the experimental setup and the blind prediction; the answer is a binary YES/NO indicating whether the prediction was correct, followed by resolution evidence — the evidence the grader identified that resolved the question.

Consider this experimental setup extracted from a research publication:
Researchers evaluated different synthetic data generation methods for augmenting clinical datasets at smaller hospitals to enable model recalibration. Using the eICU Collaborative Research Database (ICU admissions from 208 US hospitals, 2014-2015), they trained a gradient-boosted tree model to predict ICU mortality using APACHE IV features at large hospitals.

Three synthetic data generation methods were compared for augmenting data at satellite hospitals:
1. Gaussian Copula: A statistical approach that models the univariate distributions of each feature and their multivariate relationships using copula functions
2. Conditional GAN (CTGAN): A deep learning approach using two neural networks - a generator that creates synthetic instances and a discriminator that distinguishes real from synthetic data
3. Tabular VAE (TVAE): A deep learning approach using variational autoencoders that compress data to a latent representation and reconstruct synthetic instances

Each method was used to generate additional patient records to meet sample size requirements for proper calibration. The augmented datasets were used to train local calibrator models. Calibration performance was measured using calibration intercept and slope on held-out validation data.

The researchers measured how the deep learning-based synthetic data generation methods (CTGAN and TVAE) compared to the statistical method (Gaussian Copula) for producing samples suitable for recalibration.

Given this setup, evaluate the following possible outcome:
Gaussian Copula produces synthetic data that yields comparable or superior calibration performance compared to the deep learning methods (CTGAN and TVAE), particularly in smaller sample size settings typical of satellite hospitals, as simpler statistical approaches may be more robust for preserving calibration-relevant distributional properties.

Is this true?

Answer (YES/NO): NO